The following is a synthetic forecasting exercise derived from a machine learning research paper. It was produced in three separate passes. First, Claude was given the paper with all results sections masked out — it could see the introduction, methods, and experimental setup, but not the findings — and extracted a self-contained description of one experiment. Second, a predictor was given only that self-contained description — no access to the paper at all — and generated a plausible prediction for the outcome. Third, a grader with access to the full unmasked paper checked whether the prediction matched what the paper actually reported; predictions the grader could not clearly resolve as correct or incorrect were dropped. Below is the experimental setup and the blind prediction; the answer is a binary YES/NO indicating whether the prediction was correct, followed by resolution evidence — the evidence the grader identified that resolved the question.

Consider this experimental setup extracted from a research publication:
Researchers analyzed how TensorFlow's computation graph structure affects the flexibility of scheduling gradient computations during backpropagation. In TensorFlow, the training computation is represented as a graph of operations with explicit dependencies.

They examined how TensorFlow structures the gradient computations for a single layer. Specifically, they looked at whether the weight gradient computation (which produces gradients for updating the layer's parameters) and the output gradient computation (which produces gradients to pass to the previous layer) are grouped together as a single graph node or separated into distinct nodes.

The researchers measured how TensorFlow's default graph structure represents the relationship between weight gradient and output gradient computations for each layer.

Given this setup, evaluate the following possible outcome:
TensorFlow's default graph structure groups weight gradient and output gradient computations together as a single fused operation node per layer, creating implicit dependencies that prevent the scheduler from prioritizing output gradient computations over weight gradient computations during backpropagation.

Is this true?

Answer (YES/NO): YES